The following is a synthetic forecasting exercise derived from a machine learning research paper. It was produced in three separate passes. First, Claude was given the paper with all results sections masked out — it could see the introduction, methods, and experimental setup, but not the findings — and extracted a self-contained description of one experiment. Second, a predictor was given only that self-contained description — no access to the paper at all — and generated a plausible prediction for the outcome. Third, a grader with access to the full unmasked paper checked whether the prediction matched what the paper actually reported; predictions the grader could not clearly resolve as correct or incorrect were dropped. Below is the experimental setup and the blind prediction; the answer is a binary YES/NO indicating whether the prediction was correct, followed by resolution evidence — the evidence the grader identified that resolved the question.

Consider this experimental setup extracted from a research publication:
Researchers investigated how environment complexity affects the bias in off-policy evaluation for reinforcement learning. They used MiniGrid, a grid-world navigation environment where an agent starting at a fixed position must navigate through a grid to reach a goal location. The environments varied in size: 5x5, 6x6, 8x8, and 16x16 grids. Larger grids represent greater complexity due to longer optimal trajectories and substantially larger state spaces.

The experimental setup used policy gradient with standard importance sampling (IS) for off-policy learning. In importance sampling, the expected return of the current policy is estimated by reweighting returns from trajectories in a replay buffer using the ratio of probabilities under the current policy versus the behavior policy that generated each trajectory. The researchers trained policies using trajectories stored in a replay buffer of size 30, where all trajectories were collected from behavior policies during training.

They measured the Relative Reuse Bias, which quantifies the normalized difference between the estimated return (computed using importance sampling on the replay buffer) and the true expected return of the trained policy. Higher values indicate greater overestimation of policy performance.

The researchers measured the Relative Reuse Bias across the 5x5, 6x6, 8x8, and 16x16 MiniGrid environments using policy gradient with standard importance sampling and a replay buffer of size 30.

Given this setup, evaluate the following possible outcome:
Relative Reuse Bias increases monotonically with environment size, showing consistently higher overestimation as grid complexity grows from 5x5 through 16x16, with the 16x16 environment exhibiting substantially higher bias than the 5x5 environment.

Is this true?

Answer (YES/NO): YES